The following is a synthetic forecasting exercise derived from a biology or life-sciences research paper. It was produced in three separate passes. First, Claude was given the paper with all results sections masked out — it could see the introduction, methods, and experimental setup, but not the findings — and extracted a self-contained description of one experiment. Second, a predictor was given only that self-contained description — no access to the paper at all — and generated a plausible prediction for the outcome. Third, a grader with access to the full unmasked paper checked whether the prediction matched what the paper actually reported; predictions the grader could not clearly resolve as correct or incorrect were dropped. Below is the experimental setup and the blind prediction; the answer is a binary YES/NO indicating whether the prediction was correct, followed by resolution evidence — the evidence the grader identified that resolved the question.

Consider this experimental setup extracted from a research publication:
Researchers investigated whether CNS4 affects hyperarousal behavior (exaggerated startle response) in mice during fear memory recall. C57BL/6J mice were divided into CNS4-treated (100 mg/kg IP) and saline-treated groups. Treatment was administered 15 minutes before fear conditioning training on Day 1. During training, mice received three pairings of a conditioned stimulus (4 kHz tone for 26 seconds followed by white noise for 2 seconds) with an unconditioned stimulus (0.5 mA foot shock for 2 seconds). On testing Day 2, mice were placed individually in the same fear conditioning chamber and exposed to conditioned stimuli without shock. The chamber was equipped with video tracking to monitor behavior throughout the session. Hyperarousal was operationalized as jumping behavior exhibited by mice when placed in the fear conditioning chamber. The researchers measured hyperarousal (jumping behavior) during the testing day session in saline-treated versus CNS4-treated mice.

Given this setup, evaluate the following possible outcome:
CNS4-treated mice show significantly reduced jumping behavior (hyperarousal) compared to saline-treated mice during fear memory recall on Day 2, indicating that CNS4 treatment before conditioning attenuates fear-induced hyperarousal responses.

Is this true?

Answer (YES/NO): YES